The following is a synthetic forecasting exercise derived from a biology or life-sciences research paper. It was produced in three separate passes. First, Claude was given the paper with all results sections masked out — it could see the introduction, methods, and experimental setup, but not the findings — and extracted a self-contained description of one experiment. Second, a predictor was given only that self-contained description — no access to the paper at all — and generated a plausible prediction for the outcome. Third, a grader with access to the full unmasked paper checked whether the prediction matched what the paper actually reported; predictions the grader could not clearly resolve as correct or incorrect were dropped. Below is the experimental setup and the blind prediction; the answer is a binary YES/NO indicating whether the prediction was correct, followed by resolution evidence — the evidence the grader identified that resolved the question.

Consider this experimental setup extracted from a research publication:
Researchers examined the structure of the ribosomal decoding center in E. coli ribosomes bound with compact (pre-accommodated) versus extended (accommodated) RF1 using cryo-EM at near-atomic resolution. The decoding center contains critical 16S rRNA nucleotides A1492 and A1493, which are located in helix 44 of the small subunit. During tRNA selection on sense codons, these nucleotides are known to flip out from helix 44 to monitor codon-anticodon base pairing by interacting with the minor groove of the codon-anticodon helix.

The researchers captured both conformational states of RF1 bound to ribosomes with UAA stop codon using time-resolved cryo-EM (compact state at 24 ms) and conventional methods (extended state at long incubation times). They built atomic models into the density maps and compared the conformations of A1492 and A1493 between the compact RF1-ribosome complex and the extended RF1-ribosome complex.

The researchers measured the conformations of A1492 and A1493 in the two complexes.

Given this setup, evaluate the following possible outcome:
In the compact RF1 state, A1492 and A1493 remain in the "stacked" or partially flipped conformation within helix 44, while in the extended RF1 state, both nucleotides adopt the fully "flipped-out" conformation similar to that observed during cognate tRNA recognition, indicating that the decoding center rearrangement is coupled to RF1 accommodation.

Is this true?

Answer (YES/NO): NO